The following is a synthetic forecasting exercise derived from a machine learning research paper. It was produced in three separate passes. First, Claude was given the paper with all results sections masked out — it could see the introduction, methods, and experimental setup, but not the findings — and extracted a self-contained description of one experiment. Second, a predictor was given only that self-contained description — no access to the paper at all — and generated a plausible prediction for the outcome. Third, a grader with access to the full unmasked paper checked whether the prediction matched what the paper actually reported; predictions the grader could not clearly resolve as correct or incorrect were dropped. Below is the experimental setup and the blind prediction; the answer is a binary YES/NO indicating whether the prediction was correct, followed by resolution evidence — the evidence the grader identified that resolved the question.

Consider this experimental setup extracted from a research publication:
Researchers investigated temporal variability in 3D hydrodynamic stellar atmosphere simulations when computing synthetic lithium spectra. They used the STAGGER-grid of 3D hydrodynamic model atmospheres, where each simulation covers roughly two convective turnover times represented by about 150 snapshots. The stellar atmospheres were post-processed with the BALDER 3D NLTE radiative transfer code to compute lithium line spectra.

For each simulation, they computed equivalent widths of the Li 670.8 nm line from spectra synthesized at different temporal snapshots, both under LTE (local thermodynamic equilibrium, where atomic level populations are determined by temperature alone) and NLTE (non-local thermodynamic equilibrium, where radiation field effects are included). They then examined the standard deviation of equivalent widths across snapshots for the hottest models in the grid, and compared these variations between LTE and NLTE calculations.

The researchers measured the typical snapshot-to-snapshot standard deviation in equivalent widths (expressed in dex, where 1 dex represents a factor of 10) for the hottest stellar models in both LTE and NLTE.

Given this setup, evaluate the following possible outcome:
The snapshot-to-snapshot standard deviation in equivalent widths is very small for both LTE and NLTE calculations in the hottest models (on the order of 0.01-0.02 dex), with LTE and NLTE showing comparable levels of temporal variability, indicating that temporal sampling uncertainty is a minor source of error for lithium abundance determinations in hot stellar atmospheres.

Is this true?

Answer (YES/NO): NO